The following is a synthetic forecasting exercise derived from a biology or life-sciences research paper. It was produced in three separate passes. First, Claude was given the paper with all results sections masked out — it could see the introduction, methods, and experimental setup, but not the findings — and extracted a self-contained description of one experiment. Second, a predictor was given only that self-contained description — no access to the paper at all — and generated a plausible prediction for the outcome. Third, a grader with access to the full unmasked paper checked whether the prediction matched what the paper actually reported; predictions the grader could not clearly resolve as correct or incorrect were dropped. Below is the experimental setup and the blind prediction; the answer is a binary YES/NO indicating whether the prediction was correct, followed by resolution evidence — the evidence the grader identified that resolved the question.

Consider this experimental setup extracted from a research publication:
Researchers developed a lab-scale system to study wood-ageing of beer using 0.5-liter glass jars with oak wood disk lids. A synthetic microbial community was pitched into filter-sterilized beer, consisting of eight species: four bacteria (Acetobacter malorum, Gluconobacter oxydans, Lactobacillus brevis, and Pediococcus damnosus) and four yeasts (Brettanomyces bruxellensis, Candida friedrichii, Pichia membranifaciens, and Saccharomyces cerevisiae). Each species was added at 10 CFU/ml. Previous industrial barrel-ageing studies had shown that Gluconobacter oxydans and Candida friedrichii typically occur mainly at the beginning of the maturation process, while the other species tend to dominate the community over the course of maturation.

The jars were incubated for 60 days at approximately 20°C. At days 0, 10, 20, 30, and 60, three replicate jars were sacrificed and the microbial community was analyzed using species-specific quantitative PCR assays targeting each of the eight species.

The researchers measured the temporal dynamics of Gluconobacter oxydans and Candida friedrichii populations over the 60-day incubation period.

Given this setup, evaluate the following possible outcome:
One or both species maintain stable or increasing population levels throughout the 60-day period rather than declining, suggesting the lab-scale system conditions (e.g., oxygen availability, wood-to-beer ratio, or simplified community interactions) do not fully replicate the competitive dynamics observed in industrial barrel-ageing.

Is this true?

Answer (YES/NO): NO